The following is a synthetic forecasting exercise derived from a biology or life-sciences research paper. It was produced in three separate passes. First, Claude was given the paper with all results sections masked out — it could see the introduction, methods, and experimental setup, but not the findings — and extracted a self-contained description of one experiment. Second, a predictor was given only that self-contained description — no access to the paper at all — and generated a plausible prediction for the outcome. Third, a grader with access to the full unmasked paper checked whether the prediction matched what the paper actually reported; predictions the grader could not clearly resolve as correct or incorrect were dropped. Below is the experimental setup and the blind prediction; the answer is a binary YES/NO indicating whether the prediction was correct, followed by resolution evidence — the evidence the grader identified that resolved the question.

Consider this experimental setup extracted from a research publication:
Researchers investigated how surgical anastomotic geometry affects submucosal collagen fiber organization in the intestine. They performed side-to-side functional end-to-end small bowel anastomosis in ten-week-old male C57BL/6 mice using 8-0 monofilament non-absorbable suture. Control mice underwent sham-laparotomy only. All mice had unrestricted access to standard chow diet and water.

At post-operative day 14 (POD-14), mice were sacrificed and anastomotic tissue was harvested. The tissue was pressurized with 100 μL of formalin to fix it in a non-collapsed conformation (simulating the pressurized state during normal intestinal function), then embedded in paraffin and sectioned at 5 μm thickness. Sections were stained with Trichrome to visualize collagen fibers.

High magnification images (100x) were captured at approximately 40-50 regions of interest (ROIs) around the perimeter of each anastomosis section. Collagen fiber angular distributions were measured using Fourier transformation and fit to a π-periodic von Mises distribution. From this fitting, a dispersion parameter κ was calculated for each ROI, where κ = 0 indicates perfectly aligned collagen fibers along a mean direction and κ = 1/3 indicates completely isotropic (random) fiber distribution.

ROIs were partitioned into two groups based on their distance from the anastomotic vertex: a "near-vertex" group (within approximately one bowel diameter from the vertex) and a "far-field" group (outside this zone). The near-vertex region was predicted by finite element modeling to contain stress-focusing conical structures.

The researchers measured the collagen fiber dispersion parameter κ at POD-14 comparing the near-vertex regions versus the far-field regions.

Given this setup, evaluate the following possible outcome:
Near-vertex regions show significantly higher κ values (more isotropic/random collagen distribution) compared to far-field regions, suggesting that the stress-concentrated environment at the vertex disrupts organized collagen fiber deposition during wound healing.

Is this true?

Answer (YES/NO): YES